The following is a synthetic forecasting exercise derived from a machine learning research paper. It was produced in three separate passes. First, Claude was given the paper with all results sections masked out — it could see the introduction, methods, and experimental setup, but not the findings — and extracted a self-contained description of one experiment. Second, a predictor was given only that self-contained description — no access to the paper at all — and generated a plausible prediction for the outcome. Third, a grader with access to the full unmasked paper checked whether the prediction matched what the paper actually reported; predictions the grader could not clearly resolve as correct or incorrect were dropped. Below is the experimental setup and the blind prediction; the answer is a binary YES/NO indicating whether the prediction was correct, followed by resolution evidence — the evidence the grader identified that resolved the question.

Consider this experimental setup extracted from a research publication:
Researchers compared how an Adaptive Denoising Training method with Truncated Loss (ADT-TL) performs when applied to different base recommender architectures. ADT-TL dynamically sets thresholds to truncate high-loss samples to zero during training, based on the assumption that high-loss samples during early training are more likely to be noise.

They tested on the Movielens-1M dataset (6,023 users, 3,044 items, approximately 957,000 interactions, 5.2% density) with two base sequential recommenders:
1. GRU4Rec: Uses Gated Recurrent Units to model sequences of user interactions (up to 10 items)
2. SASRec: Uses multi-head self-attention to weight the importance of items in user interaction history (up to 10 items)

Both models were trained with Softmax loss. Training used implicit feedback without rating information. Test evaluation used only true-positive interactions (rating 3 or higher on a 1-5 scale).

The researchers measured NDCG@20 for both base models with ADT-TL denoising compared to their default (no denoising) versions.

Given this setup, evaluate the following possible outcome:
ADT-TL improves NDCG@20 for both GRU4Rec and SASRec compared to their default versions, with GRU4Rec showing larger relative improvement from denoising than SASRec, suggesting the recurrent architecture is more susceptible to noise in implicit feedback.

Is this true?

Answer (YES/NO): NO